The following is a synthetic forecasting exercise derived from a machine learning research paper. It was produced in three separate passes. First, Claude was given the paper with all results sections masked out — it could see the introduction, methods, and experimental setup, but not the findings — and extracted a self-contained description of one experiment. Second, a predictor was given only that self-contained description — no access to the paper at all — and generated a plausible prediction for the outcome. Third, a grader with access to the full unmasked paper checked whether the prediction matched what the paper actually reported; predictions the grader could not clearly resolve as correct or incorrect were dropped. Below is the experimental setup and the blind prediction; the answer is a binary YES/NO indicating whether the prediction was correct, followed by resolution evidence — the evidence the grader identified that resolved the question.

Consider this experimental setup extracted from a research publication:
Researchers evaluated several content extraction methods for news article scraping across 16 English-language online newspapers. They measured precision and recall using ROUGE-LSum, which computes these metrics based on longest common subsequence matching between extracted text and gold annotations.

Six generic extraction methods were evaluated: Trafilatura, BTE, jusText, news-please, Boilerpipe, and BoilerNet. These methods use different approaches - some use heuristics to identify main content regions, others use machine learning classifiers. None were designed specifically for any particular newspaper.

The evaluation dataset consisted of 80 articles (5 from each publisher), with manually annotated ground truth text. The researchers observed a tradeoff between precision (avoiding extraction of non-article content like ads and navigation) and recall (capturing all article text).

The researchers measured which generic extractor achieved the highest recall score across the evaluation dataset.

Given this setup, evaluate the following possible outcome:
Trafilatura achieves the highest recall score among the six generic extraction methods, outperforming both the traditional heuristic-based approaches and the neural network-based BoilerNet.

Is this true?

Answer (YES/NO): NO